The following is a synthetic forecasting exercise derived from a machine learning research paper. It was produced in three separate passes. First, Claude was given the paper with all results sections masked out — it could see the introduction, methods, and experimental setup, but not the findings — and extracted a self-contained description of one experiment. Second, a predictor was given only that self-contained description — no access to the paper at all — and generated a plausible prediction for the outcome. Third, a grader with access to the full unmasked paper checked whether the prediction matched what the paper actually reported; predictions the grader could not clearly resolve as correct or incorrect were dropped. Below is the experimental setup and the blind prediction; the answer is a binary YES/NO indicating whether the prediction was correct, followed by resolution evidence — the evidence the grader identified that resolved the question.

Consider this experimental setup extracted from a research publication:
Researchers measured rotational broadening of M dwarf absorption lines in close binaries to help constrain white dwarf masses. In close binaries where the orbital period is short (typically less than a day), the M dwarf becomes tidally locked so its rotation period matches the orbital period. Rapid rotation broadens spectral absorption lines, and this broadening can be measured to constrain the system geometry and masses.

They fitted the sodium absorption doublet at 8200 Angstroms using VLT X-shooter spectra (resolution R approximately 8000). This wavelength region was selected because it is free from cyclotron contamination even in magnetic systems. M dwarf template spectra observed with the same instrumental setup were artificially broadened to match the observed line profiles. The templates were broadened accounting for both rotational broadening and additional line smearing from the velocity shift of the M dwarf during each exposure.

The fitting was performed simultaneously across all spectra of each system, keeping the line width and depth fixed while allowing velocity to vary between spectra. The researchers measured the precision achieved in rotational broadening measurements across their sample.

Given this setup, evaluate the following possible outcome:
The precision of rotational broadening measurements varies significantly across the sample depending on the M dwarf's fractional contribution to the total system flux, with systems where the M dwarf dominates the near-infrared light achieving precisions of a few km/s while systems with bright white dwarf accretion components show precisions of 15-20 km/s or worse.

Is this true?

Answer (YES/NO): NO